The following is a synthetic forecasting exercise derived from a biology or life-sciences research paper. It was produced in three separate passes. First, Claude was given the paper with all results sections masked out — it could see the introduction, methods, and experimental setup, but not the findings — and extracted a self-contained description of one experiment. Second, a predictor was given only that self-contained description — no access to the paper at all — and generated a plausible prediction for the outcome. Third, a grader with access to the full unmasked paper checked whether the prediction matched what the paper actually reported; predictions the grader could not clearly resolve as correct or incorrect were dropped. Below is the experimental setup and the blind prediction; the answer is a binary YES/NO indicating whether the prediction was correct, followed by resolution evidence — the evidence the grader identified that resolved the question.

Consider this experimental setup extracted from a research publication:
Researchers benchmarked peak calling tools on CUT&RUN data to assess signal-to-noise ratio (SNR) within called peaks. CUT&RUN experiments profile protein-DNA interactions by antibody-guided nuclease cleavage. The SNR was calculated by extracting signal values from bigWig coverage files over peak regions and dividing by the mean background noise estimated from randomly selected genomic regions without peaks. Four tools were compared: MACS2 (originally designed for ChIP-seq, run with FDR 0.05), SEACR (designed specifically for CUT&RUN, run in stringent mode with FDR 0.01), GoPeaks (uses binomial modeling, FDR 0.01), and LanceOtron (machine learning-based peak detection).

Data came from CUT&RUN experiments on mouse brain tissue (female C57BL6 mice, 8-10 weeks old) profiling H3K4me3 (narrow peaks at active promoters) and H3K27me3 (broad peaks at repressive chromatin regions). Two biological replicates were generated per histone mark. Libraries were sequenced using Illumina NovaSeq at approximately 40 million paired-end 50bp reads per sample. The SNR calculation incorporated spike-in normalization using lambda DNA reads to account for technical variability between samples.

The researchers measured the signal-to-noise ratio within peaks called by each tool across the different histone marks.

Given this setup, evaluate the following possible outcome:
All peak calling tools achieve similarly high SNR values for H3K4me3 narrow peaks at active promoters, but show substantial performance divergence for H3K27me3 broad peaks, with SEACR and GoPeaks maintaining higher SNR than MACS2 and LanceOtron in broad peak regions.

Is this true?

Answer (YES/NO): NO